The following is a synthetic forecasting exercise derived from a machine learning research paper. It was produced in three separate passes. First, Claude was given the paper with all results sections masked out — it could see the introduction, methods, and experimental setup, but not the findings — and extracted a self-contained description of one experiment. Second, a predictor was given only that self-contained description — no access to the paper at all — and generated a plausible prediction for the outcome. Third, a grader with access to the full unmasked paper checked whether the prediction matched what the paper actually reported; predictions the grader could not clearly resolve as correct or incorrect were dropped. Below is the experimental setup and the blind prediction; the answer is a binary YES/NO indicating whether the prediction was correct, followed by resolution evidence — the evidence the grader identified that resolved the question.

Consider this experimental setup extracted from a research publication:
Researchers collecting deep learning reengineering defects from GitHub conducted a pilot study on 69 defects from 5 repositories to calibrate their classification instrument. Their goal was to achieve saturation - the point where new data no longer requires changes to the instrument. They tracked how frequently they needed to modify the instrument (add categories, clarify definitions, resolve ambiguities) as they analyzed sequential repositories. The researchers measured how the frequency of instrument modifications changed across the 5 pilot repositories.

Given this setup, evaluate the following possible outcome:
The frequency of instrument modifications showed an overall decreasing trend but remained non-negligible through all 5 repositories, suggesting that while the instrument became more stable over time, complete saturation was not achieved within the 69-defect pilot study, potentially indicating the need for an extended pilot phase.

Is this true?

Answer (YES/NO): NO